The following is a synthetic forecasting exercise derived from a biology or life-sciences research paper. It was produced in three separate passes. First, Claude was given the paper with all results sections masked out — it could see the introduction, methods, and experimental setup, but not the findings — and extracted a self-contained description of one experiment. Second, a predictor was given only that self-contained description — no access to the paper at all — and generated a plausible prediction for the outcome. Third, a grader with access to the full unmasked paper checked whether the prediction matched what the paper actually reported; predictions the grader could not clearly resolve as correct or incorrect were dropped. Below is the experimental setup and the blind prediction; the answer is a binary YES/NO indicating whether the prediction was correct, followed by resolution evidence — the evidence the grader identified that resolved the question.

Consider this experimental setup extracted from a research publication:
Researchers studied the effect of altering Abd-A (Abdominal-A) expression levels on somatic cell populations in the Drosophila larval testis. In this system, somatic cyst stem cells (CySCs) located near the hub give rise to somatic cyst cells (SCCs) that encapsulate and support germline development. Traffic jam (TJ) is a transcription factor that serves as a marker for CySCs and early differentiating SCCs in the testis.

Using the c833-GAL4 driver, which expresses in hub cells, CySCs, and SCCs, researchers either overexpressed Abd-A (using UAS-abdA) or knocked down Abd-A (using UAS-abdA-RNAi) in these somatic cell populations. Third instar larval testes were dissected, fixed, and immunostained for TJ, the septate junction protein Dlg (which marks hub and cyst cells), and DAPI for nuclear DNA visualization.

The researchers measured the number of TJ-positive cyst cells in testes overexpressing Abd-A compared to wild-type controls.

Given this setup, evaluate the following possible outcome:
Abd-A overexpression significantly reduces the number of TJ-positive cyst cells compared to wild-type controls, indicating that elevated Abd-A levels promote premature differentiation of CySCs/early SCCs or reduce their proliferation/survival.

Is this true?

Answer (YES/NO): YES